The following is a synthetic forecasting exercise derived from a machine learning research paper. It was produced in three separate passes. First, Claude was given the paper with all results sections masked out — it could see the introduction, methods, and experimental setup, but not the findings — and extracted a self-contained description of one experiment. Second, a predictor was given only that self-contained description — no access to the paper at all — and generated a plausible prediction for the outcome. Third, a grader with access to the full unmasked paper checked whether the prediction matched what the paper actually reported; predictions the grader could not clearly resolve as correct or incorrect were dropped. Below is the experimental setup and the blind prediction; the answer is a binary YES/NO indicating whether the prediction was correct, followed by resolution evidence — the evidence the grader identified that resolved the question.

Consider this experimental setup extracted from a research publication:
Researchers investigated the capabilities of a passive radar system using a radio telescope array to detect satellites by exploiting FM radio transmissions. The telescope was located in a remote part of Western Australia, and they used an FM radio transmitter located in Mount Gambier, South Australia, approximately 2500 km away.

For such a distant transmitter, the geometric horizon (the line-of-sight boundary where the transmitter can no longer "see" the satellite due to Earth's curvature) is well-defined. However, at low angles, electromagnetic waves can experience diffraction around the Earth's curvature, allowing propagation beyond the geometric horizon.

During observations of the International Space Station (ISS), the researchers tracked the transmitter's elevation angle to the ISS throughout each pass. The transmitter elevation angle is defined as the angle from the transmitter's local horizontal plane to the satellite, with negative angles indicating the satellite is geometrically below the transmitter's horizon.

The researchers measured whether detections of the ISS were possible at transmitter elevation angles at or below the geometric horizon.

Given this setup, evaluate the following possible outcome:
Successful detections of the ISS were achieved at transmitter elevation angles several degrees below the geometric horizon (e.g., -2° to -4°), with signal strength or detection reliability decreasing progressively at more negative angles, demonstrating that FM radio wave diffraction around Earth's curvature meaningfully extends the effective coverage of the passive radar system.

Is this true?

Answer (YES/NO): NO